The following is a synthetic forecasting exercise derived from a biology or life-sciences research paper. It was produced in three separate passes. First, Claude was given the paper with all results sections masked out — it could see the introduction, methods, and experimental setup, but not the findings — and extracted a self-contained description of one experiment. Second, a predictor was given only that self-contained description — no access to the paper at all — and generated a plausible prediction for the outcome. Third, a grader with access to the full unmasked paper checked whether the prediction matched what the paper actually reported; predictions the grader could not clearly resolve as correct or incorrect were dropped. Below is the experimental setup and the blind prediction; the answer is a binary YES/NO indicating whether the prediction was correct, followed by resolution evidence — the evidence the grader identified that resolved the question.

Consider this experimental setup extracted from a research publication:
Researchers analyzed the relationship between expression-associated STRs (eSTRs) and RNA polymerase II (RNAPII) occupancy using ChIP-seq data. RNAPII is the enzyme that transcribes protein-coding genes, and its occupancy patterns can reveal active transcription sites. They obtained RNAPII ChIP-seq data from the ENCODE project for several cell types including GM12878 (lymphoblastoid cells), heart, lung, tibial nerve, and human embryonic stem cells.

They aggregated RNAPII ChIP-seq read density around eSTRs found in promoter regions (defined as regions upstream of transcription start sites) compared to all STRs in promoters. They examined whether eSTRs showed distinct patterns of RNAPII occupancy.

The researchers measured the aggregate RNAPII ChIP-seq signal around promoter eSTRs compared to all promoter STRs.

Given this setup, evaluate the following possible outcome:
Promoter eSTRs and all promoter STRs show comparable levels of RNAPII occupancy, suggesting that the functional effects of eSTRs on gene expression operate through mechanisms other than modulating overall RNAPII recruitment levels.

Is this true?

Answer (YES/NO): NO